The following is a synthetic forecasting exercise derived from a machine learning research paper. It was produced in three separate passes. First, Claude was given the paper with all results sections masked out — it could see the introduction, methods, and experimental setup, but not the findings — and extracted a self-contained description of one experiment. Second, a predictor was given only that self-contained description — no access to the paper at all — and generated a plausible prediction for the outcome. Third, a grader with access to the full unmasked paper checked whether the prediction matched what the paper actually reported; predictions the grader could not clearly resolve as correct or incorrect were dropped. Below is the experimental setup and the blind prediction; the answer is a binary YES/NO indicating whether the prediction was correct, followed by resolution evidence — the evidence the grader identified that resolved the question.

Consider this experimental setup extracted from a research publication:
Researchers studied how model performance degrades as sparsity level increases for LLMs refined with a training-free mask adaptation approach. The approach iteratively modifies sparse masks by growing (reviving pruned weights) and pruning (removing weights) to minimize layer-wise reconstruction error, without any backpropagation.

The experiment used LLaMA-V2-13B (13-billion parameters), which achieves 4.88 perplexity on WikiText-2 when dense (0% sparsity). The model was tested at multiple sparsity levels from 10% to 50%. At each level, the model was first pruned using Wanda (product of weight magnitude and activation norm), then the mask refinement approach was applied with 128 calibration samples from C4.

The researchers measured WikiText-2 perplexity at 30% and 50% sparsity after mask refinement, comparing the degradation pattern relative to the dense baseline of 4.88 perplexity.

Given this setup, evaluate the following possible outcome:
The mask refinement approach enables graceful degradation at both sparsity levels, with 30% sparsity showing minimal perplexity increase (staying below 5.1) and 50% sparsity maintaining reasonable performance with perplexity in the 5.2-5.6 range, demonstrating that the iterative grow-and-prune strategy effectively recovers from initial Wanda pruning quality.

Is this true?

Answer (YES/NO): NO